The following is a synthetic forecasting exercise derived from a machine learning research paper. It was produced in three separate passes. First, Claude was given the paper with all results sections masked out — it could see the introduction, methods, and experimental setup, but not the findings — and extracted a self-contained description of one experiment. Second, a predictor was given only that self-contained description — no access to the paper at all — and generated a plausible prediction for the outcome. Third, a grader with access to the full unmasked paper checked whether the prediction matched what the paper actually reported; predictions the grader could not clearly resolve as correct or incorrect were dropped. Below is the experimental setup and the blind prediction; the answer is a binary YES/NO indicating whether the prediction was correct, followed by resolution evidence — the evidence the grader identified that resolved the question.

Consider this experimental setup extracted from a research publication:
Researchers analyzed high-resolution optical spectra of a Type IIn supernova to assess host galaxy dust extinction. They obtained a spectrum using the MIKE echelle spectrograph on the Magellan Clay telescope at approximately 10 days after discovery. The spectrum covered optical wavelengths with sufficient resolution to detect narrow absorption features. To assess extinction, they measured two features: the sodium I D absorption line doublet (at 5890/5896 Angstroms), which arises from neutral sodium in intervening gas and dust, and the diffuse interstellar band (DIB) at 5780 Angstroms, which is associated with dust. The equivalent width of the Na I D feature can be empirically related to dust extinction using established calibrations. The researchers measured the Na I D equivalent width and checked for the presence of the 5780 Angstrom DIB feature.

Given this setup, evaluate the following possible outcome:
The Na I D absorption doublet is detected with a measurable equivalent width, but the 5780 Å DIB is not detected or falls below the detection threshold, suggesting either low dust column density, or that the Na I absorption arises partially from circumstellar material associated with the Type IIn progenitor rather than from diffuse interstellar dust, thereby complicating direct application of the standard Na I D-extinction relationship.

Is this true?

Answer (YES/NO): YES